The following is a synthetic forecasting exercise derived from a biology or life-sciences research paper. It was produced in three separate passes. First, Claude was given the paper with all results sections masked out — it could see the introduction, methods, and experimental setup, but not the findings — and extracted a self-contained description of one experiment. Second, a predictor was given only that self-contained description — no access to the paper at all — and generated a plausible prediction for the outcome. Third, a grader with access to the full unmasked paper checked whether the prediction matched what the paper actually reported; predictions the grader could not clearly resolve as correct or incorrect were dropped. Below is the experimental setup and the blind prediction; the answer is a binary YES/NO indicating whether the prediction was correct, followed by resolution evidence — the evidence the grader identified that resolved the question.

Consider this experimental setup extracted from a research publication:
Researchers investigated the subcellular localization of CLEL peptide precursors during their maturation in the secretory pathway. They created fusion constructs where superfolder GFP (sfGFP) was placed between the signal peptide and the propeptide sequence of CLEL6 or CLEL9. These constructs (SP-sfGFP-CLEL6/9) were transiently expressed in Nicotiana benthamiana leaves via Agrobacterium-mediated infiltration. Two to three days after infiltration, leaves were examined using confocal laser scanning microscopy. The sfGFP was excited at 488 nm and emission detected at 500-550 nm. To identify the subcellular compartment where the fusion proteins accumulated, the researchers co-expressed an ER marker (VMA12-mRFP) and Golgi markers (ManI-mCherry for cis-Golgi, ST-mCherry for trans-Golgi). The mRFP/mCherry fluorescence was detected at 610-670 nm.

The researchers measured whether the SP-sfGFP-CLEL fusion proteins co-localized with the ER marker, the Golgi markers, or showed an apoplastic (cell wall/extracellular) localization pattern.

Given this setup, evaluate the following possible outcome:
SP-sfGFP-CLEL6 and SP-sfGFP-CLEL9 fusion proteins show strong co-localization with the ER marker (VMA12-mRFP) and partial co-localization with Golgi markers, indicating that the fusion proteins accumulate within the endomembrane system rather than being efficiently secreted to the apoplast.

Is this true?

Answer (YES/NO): NO